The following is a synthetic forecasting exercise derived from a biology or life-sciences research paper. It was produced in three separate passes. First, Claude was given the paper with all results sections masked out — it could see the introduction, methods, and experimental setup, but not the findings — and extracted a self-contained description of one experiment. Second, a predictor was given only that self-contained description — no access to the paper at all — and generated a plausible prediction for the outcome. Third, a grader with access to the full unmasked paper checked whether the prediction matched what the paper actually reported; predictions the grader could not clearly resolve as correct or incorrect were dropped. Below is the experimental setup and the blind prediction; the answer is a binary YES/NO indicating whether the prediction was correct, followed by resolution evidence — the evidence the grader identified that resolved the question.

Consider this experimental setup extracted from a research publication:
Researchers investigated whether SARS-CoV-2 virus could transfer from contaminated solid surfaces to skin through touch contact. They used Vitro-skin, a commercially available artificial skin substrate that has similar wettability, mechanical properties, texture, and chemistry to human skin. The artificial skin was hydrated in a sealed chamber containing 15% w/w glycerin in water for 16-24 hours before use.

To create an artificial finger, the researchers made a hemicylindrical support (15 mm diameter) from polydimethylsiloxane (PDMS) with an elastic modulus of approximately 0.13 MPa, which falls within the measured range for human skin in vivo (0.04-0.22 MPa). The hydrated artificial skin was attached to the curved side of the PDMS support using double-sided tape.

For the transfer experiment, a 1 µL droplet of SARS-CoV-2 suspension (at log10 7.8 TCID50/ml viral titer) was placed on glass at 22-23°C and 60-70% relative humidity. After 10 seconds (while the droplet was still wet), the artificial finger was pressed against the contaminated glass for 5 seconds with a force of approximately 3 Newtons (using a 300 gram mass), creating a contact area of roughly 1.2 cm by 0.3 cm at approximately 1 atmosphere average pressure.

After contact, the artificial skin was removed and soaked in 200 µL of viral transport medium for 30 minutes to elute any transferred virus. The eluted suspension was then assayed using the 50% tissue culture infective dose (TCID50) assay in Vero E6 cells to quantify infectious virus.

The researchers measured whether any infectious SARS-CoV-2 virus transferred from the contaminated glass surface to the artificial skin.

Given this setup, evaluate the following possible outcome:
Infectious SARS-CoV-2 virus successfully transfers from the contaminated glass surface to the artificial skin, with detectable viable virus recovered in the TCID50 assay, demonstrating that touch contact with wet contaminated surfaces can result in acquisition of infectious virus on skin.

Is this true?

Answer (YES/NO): YES